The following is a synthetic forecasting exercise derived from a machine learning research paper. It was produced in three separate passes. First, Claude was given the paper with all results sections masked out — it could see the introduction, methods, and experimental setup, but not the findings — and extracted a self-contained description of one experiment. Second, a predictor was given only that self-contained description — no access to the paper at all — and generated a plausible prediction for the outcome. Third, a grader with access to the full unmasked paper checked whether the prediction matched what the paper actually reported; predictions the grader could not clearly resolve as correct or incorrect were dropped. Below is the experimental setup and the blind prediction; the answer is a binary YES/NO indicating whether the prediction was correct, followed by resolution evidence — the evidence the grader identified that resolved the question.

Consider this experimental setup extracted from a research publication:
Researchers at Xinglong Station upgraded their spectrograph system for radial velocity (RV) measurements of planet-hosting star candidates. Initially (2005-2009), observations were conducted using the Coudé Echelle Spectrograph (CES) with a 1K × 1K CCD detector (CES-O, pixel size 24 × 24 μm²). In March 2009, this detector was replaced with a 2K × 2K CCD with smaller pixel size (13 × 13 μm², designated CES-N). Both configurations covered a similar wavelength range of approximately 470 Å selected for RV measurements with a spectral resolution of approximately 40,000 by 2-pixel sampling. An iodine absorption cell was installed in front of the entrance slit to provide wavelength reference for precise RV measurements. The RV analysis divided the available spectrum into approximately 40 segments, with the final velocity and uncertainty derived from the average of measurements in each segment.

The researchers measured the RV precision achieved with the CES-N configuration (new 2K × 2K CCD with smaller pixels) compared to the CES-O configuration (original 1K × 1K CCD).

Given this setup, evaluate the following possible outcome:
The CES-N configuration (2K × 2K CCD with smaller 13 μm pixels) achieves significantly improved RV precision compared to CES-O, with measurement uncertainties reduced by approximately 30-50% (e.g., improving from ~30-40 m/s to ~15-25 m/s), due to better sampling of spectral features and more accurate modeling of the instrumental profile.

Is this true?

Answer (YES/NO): NO